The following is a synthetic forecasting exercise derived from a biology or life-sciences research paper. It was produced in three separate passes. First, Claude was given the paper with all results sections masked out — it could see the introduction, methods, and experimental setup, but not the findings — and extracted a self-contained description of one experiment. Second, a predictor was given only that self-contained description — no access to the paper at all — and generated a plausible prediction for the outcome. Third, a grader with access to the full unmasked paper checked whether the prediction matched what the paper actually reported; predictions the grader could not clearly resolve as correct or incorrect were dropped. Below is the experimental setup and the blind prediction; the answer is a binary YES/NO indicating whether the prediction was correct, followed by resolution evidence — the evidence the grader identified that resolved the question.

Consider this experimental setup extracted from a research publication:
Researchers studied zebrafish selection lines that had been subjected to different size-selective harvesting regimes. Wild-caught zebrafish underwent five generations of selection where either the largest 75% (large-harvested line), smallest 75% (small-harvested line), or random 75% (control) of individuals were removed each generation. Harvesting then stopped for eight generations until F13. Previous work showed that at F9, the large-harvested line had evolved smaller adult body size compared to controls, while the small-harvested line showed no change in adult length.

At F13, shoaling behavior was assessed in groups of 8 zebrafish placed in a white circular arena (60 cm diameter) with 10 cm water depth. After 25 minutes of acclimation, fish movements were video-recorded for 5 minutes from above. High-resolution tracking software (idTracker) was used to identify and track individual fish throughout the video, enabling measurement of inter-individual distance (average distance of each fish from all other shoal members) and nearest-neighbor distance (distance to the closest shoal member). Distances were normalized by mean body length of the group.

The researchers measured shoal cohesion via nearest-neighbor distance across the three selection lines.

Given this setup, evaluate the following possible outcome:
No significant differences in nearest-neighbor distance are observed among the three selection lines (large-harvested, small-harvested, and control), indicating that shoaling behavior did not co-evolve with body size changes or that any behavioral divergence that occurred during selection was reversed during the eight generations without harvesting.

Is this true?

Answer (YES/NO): NO